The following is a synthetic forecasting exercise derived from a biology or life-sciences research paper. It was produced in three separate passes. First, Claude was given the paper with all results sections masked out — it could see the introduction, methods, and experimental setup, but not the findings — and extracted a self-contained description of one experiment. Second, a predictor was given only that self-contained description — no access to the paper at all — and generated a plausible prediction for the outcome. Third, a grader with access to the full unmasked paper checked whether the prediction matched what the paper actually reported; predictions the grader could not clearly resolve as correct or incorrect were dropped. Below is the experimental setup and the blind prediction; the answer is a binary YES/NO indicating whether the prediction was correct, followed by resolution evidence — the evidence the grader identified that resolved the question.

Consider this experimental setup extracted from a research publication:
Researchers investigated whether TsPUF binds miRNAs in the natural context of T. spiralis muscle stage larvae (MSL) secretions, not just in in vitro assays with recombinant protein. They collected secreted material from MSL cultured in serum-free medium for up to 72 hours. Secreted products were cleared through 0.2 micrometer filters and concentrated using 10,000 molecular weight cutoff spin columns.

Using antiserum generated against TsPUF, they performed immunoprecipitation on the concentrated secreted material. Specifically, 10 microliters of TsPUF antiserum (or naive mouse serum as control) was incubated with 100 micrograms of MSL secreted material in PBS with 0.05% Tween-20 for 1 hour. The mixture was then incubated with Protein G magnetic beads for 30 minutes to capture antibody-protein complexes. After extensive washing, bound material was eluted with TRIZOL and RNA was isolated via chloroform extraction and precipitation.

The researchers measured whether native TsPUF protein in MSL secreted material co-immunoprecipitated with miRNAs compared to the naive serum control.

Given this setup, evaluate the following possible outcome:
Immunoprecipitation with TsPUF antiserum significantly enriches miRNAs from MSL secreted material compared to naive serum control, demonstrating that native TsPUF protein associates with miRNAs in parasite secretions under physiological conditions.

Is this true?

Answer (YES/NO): YES